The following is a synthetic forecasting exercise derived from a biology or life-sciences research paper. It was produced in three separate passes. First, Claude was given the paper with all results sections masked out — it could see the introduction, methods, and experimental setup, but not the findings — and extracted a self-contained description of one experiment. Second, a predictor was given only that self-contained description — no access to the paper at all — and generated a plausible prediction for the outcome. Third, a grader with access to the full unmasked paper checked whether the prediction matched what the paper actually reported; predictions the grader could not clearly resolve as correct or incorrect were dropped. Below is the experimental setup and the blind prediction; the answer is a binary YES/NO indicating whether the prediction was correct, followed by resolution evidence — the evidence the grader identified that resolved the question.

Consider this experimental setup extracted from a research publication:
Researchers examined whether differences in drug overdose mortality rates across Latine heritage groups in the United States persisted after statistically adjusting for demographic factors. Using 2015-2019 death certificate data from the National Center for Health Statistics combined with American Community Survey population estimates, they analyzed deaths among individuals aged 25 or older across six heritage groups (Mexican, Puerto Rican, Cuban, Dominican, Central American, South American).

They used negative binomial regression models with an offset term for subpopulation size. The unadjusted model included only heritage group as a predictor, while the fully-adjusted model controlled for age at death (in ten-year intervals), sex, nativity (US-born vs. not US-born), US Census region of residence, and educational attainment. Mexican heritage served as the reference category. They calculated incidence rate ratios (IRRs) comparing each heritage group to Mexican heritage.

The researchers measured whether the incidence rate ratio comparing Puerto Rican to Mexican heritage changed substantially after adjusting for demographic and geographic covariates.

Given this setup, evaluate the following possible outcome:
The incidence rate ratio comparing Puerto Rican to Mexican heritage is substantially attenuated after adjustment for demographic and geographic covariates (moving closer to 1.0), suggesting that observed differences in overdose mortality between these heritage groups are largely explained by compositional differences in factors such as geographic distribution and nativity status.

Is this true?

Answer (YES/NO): NO